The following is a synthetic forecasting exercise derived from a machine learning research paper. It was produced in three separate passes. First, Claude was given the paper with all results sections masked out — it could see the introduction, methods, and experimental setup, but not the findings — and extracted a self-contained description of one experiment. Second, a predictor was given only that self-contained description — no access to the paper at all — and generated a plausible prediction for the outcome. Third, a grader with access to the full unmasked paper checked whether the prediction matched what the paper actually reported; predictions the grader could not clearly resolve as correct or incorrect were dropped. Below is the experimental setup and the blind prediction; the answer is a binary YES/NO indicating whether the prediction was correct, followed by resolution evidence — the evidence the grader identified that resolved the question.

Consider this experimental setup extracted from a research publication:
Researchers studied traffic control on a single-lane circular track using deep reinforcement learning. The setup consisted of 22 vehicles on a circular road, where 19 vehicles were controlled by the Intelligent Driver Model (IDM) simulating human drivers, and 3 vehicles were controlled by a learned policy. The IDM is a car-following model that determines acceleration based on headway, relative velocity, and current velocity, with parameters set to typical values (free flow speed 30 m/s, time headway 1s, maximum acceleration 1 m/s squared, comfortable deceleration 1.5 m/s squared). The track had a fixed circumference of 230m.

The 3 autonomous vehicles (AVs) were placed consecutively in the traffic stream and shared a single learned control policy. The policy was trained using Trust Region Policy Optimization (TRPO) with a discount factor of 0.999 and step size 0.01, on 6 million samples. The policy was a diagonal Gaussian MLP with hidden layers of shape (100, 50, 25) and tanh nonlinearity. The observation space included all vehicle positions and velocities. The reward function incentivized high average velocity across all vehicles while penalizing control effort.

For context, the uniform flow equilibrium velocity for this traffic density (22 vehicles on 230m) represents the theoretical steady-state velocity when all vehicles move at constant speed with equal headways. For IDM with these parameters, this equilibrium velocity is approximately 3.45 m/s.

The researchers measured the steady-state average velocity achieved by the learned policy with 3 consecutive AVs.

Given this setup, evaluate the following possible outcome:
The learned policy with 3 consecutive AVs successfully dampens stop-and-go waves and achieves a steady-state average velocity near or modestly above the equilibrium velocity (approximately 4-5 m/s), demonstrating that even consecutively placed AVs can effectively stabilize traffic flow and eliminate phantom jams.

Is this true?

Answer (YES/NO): NO